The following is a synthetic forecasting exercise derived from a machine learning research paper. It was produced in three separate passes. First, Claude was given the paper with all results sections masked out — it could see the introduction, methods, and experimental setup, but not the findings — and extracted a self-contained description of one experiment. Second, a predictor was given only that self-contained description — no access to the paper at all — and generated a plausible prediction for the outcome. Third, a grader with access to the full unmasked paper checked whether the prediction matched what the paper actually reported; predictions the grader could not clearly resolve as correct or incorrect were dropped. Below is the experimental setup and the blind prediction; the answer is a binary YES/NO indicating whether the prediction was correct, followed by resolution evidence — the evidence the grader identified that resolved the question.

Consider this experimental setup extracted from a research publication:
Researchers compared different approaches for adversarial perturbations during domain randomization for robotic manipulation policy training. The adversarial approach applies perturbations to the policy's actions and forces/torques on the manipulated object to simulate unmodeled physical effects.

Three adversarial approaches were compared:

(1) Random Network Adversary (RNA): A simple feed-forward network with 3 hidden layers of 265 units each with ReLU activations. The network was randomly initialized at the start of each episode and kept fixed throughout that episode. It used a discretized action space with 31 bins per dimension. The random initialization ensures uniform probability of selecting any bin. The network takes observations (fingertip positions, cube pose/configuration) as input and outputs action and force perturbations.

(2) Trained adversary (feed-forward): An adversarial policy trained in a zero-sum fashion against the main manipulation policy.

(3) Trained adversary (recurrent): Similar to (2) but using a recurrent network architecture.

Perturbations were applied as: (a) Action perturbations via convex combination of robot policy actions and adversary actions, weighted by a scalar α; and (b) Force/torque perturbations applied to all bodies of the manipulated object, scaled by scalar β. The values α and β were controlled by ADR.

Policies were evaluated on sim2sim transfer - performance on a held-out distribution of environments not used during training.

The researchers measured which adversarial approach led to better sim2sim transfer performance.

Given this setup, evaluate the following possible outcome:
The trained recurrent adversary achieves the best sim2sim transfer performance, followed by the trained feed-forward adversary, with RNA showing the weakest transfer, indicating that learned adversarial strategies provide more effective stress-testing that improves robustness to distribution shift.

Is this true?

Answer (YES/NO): NO